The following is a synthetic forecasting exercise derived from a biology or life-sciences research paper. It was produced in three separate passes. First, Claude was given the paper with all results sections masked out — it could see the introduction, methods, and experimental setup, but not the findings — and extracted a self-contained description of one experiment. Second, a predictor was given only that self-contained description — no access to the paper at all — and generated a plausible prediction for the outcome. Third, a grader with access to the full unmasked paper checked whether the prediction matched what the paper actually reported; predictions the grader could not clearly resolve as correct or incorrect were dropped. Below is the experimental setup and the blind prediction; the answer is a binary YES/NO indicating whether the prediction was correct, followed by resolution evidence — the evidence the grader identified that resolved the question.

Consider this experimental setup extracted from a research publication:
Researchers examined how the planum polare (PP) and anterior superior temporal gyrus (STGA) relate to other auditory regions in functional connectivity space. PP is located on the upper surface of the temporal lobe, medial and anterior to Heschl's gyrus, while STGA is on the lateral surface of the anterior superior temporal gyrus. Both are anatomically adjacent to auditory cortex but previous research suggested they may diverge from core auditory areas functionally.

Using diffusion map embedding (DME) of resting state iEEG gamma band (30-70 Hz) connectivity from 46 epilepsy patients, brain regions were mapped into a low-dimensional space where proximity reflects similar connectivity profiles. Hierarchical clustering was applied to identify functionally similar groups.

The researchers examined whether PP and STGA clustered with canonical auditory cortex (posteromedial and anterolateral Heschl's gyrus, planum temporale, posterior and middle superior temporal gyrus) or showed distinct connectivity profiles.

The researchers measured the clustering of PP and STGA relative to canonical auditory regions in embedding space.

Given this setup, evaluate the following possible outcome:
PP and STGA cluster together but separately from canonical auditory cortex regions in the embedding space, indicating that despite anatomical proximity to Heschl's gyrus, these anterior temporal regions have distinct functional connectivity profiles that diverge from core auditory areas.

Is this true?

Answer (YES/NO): YES